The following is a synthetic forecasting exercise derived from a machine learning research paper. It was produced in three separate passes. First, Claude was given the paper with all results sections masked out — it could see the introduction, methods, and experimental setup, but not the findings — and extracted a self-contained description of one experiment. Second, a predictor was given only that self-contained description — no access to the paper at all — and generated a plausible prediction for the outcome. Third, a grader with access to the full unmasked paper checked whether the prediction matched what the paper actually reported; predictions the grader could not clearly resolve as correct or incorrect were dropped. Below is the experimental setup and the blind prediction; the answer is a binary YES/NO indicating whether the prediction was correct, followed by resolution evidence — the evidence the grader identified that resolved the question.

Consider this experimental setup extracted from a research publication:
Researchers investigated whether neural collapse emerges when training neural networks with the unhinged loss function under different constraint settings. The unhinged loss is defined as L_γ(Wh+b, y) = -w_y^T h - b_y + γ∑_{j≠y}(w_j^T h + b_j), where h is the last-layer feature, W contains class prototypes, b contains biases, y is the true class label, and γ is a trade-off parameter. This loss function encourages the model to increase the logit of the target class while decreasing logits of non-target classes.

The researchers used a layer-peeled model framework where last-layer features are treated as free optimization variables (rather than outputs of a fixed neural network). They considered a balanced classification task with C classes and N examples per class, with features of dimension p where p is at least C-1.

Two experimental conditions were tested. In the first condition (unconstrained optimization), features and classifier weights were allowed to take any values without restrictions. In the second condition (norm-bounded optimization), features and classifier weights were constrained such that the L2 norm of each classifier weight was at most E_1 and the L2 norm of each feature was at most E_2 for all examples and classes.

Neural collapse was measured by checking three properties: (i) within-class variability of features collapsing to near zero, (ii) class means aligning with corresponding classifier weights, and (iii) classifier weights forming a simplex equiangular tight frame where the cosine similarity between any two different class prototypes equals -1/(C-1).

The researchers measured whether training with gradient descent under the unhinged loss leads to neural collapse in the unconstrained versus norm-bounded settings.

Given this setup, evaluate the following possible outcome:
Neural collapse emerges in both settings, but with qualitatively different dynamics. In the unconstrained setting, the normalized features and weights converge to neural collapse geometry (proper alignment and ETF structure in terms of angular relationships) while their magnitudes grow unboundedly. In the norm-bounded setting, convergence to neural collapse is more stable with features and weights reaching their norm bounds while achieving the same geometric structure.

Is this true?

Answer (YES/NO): NO